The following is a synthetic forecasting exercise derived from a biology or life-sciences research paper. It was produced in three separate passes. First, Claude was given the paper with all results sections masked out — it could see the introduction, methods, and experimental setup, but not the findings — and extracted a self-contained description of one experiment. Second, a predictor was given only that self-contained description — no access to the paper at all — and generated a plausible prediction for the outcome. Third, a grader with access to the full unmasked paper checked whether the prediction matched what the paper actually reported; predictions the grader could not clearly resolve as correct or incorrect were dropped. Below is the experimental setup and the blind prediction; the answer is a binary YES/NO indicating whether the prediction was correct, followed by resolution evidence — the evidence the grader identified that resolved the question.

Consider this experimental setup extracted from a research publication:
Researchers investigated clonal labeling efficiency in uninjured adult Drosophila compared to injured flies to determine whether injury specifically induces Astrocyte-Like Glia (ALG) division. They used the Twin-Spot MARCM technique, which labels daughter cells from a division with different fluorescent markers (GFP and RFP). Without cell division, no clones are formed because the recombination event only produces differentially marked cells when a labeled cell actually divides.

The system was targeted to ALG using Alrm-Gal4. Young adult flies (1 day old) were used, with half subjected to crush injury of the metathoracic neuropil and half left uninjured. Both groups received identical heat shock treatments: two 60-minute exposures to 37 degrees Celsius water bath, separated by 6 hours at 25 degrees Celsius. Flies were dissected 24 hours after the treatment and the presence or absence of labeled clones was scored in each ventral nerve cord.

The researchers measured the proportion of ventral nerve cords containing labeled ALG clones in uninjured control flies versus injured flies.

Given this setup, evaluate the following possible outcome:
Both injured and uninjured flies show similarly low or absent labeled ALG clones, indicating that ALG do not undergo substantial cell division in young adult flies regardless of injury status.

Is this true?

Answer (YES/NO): NO